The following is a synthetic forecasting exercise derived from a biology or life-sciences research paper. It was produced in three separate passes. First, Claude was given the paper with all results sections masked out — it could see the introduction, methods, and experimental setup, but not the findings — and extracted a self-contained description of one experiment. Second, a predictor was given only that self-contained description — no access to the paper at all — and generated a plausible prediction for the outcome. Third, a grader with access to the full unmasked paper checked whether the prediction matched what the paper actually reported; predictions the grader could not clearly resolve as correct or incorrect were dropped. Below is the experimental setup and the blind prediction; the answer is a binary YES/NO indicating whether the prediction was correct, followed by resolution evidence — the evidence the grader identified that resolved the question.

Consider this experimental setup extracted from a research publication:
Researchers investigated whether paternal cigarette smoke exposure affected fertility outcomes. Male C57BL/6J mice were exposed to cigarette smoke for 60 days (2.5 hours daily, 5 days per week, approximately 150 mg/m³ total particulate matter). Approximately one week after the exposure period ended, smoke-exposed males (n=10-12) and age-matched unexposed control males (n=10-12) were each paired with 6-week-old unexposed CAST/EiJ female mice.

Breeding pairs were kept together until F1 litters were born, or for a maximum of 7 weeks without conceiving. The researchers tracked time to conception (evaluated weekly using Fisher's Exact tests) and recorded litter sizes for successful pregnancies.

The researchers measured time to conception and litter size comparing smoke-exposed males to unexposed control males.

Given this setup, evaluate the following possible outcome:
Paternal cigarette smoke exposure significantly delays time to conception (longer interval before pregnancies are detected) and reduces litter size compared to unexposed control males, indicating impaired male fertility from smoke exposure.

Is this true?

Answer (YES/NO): NO